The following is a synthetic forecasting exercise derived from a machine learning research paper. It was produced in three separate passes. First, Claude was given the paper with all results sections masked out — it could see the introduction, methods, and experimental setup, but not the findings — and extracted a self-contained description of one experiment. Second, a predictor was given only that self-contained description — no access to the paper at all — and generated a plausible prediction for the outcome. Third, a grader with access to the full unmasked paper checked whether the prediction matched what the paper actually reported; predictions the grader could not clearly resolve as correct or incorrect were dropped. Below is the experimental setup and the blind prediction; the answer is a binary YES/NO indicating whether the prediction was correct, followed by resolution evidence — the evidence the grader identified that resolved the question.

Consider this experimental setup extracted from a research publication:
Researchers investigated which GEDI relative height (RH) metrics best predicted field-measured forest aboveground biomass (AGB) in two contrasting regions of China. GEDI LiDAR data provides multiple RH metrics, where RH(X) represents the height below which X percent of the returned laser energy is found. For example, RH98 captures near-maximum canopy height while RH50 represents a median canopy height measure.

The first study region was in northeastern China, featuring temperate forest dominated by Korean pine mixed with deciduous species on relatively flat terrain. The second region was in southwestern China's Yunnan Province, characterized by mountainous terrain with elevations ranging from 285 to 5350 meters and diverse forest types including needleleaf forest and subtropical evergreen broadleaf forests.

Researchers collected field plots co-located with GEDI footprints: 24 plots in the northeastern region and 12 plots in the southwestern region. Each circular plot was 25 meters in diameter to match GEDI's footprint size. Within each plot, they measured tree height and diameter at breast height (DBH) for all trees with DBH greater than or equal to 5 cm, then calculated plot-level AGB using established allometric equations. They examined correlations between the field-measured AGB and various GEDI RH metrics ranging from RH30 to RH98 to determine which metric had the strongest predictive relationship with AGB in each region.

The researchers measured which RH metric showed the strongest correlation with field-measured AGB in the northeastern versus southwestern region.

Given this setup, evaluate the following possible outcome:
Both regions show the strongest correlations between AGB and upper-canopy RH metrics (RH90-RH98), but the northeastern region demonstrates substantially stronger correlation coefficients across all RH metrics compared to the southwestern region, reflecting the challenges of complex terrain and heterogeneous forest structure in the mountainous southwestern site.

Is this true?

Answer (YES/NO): NO